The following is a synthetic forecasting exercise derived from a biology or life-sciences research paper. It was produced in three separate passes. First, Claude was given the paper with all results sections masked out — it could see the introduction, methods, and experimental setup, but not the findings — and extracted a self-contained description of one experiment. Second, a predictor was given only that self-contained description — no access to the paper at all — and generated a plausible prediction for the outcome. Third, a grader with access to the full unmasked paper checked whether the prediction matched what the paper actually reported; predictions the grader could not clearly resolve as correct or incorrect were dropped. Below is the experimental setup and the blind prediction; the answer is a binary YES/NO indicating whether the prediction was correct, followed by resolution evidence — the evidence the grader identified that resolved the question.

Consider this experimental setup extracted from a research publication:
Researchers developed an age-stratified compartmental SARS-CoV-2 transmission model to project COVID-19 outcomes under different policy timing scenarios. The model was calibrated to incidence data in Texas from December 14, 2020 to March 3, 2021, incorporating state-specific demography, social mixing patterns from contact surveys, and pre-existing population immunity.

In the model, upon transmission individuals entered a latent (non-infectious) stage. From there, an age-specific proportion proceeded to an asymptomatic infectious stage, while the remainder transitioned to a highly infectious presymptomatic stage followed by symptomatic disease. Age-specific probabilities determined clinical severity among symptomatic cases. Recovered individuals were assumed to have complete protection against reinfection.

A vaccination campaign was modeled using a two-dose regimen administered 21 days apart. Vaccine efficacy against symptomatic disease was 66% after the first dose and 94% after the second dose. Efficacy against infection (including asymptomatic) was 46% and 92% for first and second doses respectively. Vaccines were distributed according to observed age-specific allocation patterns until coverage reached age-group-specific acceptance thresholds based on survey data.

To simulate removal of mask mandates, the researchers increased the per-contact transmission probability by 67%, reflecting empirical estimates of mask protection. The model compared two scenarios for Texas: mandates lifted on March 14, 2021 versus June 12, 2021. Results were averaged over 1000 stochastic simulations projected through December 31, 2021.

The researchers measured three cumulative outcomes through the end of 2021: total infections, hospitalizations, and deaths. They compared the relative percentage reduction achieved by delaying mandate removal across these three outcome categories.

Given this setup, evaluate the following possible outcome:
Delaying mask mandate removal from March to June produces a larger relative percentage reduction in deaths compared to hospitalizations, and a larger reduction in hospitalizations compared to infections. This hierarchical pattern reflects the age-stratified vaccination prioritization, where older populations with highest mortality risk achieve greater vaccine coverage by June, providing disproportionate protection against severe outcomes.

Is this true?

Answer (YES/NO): NO